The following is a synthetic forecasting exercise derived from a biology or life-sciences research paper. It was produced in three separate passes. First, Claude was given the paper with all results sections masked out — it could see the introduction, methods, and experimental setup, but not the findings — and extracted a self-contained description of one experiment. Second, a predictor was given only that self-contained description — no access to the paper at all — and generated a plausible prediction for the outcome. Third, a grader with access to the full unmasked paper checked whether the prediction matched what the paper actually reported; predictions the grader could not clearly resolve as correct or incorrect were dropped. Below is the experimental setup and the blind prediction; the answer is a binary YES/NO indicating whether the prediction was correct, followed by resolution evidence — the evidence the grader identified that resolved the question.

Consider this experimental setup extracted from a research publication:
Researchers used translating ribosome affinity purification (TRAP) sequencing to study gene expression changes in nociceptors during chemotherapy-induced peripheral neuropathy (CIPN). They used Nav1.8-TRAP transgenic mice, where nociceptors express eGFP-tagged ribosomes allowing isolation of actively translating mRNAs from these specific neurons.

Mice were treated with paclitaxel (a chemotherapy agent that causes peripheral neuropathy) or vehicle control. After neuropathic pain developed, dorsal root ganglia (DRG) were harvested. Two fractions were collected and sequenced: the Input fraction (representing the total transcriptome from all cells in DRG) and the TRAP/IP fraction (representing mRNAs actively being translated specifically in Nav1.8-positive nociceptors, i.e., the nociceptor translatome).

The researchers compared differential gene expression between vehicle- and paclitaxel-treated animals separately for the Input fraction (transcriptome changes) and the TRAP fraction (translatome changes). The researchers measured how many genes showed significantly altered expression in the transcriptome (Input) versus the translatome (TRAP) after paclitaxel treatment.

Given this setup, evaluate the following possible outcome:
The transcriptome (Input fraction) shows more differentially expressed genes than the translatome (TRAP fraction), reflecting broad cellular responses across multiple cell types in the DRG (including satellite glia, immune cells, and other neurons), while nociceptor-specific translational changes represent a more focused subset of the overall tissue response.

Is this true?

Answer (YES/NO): NO